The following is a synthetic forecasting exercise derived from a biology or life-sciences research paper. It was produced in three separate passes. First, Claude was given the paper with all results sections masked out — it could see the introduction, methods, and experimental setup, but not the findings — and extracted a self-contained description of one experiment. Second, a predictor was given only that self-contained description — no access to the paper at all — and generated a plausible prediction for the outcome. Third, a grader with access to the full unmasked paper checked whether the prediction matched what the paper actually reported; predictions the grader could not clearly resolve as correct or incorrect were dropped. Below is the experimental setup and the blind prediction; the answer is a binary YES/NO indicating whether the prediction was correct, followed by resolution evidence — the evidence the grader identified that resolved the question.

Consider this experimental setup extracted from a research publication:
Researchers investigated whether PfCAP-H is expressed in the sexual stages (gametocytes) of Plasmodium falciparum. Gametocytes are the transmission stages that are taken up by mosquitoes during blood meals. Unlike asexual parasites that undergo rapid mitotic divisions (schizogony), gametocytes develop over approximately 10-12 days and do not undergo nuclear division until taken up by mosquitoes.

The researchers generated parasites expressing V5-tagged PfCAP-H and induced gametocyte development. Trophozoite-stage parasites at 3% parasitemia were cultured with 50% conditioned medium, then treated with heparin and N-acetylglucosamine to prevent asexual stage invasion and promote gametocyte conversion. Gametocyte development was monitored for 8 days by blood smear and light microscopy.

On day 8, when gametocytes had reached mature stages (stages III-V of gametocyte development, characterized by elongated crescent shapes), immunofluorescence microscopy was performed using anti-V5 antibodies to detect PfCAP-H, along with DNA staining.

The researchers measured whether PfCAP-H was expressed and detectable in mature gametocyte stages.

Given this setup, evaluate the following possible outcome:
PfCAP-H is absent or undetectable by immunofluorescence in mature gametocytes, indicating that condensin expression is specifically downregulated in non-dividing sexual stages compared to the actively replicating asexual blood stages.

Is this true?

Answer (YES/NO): NO